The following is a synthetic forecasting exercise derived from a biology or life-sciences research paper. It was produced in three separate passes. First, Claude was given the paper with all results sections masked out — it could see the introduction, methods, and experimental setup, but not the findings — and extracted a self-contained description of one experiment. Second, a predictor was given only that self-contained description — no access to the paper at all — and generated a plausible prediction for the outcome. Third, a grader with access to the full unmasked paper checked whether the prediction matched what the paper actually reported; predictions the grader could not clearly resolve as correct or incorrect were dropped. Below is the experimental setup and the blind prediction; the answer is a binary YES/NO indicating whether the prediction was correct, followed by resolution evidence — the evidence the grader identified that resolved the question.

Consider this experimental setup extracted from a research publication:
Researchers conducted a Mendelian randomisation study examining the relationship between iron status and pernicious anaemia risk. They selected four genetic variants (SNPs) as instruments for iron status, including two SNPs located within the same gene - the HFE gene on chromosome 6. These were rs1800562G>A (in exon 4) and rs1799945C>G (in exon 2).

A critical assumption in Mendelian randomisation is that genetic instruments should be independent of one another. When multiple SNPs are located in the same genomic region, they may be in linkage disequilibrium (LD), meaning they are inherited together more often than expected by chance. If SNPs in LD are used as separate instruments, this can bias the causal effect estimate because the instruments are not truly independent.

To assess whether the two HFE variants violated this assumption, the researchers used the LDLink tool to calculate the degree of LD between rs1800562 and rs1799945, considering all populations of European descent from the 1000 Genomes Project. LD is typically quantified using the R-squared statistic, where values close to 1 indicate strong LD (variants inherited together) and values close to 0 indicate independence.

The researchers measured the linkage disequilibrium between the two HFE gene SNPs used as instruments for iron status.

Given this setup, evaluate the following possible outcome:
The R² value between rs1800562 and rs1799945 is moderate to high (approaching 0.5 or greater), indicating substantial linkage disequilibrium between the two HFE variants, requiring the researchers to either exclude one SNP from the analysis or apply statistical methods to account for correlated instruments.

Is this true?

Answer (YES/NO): NO